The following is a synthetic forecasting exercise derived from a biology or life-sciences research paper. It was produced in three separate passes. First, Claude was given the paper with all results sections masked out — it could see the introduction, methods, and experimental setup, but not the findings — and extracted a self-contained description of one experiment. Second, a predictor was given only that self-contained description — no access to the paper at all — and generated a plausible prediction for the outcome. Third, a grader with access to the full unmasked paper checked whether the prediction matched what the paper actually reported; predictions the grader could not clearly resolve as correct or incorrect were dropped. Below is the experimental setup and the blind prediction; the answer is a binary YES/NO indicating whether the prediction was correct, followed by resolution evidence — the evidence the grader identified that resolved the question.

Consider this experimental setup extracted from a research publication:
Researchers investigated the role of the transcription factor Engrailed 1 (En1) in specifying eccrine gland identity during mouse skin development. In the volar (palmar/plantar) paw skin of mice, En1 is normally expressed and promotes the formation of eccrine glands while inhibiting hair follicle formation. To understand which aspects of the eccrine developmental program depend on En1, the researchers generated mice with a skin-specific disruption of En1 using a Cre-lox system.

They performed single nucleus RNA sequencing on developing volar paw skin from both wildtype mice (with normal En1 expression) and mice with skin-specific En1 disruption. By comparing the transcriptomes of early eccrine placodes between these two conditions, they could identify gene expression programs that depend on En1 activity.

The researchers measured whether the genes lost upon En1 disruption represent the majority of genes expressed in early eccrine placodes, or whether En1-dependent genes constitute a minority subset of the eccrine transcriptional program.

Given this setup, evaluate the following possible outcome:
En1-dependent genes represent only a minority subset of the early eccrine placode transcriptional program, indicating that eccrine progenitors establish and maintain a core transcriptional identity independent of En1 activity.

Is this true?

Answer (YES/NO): YES